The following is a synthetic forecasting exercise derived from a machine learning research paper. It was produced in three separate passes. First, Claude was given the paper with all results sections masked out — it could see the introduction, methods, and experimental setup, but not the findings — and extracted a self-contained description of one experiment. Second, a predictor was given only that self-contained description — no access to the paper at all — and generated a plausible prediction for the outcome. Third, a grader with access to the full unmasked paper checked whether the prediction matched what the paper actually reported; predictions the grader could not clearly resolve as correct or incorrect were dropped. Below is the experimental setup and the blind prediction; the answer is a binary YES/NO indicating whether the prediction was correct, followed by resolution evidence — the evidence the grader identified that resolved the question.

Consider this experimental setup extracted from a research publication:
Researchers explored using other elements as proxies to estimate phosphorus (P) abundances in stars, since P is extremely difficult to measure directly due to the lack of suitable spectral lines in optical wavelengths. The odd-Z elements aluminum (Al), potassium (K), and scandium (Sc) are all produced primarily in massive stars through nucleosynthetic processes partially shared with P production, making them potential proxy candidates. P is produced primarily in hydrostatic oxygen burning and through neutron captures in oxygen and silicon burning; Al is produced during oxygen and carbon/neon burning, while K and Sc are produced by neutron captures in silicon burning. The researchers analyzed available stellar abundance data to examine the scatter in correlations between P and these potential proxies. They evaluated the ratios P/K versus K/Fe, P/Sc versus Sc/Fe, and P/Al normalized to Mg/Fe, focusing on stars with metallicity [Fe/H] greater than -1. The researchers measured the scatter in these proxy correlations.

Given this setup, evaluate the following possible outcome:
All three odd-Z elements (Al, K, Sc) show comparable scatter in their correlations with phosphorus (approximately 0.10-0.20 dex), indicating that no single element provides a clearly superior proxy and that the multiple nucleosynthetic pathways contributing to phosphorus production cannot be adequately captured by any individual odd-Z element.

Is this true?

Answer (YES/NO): NO